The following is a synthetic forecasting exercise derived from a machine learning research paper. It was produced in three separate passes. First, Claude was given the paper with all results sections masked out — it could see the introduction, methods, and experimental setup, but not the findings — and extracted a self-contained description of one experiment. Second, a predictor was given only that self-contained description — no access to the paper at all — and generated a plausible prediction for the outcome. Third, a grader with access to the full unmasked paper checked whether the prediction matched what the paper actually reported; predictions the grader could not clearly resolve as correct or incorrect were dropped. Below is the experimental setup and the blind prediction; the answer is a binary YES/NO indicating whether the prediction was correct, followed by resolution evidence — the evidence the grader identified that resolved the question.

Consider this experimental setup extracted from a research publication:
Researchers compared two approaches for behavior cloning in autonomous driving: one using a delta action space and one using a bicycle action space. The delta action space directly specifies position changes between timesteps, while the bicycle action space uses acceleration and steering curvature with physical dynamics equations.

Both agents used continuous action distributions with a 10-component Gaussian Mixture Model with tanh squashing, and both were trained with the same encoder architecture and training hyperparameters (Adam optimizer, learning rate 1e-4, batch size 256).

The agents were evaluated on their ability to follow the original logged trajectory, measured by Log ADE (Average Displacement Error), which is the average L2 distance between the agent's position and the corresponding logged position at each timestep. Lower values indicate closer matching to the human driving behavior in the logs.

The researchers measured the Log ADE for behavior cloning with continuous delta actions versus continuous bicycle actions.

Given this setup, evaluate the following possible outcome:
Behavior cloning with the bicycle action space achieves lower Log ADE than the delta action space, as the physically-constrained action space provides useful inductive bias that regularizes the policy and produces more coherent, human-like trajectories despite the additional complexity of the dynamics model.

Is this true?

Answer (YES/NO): YES